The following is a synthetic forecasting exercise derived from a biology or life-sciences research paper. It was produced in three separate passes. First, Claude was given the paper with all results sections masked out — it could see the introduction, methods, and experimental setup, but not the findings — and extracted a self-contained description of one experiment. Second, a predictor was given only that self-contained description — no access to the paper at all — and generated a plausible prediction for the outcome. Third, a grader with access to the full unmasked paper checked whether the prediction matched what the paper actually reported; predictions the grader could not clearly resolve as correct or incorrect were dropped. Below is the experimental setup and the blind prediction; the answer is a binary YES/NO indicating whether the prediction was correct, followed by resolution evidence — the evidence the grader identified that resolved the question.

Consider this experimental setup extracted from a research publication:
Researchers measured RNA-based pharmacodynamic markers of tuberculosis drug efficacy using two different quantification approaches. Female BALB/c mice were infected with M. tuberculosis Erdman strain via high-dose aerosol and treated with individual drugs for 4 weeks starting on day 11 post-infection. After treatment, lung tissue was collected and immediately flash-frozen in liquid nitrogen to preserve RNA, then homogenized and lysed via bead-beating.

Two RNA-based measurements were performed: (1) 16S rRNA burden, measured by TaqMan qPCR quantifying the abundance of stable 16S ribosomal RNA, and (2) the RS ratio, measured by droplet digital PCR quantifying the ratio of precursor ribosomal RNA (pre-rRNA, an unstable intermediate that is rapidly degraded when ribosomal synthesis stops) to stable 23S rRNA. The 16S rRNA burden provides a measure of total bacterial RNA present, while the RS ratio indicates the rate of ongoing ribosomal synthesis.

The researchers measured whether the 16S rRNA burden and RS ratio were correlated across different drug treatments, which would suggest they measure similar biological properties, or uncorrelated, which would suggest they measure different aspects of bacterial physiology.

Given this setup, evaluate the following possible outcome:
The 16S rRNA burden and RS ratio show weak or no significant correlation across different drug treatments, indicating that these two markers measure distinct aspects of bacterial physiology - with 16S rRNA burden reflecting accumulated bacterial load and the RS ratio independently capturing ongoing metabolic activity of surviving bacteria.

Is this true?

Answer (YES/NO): YES